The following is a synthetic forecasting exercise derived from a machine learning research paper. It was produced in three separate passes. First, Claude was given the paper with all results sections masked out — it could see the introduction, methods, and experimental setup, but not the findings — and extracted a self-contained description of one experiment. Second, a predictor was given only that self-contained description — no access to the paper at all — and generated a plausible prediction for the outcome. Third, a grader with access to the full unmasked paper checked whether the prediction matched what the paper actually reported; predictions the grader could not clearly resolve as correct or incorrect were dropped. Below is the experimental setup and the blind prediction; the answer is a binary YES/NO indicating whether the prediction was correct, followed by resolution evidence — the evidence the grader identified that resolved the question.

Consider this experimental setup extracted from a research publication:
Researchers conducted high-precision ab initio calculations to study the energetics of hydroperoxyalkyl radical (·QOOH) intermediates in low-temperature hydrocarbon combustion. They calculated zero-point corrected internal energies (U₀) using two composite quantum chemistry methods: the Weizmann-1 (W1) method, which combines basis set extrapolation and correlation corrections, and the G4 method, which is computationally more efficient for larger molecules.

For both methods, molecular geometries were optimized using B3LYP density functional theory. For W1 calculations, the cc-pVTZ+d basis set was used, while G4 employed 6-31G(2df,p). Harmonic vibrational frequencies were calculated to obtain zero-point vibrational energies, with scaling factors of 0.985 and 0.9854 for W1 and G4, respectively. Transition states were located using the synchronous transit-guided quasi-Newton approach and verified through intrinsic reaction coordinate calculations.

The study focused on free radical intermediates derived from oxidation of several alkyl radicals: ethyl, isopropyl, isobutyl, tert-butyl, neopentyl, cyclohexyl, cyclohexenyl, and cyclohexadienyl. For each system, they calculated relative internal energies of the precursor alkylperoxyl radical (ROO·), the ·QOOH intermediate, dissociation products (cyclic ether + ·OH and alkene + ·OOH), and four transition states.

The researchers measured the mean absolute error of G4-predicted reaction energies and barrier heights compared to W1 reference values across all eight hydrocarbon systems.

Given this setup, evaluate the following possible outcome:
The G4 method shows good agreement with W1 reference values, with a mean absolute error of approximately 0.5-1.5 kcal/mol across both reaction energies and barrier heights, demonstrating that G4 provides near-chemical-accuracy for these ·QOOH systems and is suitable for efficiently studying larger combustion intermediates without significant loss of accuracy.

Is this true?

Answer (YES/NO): YES